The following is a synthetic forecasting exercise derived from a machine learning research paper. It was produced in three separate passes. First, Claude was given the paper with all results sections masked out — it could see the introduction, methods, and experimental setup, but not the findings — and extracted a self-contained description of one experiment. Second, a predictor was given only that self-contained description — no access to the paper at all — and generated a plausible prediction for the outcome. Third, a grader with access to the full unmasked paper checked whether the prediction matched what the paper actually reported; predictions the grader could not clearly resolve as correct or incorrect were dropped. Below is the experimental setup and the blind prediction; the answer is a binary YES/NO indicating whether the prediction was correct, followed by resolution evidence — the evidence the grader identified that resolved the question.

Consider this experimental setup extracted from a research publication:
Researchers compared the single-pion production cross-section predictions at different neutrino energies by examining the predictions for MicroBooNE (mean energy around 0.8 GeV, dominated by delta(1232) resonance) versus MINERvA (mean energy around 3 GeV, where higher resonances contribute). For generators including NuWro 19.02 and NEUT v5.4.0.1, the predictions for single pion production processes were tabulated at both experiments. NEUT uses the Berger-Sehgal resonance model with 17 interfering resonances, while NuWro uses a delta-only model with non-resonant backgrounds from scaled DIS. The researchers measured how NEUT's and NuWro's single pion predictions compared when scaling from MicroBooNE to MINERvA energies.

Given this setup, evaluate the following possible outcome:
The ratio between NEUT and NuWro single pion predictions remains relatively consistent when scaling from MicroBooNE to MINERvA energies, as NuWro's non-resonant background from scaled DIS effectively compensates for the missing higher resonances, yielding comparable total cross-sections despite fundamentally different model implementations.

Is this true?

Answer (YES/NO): NO